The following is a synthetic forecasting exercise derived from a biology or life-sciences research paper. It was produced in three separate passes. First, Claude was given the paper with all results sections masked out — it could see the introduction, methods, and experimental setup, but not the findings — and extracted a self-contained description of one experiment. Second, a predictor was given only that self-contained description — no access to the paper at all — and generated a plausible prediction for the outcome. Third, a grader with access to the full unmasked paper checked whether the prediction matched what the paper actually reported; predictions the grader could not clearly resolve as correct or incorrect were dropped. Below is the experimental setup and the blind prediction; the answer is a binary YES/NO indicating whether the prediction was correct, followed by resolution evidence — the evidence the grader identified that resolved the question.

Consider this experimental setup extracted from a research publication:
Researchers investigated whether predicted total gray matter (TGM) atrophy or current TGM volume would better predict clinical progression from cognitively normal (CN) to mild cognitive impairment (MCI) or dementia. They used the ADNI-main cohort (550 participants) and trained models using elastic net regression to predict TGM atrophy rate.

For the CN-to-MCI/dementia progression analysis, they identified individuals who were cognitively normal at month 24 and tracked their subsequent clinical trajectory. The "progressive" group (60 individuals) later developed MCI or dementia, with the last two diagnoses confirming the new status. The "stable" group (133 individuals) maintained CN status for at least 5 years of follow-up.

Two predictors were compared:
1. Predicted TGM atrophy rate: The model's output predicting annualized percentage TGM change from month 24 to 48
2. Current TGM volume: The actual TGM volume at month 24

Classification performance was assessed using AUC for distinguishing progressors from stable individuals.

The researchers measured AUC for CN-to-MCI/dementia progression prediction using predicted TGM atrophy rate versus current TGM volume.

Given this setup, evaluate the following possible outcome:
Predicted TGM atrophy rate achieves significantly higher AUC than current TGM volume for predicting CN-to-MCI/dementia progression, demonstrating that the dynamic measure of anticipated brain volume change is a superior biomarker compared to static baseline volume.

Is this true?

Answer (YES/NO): NO